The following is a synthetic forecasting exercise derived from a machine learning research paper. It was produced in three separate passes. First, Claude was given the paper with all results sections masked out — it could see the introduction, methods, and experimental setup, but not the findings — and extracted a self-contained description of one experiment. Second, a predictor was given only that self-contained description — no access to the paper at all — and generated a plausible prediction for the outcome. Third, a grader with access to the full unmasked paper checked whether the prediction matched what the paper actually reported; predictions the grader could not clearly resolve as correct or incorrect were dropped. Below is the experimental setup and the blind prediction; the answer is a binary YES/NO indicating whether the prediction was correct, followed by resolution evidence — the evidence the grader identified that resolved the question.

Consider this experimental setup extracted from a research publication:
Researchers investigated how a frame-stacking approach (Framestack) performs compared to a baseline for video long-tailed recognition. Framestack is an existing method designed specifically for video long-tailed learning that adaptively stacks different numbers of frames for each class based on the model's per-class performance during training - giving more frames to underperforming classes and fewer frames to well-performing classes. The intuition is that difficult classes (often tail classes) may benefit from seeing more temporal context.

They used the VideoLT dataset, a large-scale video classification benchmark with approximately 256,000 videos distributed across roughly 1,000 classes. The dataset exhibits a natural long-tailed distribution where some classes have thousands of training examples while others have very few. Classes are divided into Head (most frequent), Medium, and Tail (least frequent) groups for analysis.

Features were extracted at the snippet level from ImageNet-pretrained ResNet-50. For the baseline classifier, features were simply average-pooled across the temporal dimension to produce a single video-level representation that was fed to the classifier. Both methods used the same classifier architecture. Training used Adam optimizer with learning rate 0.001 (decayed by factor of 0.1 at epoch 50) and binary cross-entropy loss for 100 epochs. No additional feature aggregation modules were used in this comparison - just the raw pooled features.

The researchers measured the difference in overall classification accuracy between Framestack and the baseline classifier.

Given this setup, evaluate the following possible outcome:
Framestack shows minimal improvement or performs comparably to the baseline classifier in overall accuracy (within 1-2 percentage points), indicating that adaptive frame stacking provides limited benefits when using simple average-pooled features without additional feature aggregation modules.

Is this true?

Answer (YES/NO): NO